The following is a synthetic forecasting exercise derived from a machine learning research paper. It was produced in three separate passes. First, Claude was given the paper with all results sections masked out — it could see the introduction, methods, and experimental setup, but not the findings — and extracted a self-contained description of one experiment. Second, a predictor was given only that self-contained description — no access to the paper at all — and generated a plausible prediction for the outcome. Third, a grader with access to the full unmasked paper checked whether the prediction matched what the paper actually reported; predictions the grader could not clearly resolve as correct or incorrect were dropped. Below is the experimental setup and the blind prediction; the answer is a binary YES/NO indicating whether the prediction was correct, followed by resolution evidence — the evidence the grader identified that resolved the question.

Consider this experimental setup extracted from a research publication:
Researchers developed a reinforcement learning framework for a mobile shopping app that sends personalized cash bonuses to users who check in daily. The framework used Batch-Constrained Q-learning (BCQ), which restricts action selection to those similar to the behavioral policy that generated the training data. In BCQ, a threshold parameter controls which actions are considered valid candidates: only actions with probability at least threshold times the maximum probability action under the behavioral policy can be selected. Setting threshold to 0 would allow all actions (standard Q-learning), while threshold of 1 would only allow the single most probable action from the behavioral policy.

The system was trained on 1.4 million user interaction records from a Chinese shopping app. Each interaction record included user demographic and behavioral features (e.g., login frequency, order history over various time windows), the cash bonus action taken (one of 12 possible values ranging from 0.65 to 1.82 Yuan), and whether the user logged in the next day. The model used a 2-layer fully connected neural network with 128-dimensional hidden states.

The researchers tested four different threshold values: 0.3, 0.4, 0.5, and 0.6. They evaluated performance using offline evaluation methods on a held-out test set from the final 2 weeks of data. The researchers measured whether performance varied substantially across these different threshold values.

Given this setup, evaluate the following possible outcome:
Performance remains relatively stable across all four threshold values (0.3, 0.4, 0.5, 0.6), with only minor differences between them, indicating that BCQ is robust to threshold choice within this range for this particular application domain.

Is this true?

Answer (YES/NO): YES